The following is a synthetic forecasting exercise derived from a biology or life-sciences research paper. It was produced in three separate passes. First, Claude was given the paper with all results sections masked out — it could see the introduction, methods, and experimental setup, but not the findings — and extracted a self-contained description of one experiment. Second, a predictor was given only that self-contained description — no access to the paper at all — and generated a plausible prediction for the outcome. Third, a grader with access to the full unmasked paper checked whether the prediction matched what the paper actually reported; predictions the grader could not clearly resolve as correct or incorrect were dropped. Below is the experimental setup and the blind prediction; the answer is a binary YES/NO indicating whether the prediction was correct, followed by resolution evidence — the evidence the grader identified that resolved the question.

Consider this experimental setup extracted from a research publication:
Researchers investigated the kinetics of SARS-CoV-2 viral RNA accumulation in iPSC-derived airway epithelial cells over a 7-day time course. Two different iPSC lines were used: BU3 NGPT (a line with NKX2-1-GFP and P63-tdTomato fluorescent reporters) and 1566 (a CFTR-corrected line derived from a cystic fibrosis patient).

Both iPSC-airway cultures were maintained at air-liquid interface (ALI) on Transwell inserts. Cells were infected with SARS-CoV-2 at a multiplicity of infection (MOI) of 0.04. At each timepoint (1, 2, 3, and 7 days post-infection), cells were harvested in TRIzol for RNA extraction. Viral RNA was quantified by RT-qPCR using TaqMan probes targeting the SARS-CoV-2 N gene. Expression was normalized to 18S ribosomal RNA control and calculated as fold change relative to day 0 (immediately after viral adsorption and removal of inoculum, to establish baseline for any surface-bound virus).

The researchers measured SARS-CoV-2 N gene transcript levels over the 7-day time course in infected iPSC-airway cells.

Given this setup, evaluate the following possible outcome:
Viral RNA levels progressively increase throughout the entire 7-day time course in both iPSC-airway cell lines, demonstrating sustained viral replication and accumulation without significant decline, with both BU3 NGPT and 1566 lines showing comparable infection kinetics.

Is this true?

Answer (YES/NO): NO